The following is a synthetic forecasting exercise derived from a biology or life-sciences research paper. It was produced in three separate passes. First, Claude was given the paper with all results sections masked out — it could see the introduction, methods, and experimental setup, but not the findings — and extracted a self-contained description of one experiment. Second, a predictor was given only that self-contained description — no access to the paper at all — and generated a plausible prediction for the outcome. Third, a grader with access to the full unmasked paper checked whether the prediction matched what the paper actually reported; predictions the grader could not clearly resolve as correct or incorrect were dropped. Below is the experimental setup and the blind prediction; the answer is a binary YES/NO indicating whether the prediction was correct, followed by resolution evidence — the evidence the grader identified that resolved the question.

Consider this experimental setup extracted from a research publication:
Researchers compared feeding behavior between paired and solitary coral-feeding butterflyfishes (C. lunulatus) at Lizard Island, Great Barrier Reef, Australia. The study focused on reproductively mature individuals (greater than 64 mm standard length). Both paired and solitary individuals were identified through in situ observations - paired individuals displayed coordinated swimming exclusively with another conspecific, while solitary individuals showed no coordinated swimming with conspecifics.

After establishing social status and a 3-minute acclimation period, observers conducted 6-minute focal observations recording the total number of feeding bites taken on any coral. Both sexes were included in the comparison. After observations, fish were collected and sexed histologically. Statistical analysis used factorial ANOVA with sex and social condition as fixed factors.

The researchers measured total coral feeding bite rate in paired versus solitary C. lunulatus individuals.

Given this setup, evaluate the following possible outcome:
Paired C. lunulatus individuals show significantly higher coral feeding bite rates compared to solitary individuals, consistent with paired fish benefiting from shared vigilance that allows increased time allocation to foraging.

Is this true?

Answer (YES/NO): YES